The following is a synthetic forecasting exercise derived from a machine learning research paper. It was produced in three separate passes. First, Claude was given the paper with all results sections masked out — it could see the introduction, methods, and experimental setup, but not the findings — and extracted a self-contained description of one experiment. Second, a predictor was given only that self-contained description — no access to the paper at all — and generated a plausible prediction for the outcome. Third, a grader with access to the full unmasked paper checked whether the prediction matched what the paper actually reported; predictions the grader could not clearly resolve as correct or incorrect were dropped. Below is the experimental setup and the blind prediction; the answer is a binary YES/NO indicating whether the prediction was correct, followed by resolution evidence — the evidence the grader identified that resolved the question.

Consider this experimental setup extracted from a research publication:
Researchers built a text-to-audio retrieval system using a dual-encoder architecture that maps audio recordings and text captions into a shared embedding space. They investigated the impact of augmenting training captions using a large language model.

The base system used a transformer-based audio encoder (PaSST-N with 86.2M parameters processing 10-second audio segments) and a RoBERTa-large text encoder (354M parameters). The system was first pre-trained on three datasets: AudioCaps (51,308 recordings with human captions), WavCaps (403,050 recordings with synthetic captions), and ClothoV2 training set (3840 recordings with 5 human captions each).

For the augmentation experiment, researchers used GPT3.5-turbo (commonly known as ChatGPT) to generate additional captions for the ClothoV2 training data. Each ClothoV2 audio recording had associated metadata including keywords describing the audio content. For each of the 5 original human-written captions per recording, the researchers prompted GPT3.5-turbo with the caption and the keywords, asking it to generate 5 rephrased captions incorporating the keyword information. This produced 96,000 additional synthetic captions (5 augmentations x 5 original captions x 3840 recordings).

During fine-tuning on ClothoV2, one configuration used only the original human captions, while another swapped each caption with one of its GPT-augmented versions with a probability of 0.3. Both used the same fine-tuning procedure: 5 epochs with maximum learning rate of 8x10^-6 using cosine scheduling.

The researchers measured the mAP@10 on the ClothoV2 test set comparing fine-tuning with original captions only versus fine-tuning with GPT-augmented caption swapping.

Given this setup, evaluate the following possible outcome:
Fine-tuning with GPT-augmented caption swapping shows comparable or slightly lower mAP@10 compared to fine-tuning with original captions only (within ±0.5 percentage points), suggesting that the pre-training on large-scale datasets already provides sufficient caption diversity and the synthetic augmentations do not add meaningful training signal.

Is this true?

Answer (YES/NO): NO